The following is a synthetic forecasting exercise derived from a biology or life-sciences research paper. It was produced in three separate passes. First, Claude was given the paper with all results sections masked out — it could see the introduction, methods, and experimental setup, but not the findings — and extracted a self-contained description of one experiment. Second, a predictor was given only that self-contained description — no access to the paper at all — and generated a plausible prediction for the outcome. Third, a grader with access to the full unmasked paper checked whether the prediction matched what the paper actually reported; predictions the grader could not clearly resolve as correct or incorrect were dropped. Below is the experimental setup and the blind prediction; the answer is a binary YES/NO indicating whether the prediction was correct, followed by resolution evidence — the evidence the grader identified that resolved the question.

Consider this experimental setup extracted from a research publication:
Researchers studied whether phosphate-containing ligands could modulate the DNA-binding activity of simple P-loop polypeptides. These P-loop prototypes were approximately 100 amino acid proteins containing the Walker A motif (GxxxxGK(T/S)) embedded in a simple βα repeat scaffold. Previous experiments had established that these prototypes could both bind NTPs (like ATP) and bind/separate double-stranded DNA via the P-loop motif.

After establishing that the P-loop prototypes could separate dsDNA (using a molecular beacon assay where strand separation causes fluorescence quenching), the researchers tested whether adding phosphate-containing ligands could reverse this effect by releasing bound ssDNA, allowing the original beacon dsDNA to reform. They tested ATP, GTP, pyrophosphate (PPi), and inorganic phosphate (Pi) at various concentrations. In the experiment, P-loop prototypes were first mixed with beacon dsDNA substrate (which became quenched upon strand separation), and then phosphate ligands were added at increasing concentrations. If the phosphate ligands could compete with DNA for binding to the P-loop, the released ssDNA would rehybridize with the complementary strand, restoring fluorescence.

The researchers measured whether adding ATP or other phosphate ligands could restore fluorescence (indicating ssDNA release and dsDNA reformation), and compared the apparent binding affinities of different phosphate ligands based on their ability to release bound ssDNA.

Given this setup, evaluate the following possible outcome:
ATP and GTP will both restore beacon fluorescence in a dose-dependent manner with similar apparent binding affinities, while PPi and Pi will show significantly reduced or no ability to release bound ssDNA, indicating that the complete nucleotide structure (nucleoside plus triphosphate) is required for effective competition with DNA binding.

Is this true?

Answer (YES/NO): NO